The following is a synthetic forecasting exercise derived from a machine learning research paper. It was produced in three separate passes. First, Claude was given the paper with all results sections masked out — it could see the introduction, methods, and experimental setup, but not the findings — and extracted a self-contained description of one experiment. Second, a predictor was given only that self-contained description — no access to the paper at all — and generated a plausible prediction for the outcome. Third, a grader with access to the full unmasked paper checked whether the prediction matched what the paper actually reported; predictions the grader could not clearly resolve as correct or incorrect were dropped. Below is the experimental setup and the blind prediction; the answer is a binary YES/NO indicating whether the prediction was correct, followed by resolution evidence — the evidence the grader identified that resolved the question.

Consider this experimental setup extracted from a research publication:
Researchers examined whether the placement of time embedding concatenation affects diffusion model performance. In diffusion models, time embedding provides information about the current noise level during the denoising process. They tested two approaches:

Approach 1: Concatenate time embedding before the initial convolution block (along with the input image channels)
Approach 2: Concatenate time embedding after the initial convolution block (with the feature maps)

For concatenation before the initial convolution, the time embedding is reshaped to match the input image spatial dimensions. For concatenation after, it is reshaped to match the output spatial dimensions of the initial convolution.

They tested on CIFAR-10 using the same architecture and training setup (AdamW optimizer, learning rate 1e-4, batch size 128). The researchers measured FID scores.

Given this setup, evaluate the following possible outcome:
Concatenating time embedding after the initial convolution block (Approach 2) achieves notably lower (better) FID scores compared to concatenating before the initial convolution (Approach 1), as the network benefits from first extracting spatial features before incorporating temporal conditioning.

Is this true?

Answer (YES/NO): NO